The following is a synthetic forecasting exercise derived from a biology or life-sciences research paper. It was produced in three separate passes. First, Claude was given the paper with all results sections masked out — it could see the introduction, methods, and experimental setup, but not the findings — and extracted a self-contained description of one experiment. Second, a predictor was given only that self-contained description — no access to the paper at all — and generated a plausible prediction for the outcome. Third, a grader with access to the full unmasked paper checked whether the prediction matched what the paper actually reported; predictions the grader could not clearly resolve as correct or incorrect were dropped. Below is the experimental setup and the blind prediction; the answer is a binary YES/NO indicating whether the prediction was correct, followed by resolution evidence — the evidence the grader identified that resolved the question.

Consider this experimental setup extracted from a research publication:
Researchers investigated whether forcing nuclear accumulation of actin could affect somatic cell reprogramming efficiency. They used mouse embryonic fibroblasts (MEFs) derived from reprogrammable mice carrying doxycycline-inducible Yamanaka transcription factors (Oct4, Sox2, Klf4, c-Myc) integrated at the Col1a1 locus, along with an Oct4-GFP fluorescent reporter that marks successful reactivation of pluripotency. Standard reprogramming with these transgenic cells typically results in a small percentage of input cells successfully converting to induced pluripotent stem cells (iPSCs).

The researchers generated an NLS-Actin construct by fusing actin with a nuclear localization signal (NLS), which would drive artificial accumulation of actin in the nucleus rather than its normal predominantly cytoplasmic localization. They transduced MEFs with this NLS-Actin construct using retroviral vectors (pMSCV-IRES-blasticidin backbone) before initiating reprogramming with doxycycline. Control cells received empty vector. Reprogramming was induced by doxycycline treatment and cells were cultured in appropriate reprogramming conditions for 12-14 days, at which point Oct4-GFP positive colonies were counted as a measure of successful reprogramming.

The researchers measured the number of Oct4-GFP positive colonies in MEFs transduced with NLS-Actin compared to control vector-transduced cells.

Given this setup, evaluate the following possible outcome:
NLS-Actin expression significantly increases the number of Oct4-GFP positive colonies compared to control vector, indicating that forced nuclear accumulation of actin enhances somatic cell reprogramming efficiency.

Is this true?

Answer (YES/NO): YES